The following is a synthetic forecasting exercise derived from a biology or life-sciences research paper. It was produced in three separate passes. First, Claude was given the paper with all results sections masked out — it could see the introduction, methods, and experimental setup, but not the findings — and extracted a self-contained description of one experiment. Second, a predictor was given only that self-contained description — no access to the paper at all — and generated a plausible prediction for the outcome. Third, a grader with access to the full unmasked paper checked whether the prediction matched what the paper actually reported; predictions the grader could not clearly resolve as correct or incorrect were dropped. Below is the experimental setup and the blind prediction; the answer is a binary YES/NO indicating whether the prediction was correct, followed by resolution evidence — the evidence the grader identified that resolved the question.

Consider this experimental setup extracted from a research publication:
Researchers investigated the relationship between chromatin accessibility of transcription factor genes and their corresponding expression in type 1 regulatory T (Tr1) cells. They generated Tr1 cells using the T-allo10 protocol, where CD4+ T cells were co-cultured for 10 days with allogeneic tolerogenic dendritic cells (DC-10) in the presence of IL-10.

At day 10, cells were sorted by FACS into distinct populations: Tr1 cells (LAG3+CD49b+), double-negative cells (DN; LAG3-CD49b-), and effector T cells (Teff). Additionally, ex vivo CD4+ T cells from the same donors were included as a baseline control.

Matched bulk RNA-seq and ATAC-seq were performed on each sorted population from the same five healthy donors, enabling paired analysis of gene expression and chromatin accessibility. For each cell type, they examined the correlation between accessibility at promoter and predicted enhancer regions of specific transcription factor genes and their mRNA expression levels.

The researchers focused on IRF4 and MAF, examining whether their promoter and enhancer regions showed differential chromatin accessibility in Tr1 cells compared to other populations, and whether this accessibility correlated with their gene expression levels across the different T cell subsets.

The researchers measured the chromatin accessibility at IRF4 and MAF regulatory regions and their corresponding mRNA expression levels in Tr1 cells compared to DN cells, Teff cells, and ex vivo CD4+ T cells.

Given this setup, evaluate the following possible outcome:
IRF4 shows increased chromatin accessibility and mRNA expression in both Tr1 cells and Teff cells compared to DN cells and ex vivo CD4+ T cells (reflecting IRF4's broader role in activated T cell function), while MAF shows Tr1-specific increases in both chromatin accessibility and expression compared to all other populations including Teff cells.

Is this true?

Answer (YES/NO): NO